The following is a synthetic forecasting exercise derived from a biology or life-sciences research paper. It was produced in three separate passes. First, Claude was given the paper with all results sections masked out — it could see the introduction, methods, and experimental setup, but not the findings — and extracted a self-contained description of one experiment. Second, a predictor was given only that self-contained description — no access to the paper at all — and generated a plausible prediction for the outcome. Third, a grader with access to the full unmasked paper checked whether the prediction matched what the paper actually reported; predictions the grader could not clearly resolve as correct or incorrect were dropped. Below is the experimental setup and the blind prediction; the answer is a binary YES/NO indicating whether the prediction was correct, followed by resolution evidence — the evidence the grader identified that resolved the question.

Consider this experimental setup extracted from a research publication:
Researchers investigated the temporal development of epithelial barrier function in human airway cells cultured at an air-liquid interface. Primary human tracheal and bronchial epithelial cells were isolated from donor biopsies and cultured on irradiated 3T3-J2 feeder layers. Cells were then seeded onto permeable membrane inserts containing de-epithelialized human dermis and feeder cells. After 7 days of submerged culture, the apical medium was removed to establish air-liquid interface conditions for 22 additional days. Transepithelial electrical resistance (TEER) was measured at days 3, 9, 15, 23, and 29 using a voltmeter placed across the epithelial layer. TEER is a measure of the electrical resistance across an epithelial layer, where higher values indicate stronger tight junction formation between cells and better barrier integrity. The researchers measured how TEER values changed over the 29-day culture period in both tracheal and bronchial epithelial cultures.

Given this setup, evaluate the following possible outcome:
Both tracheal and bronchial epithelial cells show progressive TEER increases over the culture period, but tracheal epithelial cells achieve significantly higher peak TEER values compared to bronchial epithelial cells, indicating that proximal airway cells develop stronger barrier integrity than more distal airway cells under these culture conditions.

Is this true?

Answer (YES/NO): NO